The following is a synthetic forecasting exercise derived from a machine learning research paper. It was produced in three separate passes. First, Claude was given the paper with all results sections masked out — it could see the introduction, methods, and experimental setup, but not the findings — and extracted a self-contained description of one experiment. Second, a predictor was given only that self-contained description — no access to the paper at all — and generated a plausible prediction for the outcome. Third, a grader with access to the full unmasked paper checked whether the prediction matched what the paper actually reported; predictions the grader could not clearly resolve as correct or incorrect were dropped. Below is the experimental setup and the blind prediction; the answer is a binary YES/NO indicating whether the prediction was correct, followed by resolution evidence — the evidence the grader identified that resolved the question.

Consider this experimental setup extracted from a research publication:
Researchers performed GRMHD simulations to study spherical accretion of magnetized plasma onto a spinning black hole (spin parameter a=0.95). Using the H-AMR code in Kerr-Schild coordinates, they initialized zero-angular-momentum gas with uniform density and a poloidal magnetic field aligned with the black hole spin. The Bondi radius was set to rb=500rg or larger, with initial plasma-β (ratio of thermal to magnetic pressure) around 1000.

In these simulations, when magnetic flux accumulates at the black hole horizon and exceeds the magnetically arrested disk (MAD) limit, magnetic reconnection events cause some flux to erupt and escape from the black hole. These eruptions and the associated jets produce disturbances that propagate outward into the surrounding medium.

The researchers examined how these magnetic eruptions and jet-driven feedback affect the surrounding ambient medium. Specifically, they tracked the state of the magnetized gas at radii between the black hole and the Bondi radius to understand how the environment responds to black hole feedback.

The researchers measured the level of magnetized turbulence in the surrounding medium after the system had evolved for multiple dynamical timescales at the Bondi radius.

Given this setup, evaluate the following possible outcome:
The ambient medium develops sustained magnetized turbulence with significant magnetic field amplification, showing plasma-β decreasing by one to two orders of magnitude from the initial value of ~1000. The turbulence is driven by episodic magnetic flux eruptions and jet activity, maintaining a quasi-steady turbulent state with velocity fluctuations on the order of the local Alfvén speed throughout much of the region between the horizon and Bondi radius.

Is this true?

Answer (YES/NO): NO